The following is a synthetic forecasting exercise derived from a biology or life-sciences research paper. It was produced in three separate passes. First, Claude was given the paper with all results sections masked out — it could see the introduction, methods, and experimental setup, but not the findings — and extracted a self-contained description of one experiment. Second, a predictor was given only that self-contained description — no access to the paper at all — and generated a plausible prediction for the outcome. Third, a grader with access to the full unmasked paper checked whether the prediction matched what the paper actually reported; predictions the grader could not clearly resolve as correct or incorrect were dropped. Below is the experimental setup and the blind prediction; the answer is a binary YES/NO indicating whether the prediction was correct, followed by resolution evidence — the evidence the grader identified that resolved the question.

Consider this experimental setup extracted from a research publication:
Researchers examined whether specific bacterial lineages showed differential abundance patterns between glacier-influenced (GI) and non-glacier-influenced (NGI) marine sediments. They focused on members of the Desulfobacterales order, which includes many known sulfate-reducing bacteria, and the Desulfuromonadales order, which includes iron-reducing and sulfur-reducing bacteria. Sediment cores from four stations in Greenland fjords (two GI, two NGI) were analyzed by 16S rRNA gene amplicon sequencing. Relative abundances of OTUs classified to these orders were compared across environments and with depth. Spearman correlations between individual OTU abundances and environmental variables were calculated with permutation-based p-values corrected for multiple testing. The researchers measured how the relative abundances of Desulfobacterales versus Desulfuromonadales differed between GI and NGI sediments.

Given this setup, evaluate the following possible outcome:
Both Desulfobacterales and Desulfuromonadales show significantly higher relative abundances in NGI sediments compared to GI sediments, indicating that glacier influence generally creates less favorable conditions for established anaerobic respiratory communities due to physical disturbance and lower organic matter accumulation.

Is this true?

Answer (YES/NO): NO